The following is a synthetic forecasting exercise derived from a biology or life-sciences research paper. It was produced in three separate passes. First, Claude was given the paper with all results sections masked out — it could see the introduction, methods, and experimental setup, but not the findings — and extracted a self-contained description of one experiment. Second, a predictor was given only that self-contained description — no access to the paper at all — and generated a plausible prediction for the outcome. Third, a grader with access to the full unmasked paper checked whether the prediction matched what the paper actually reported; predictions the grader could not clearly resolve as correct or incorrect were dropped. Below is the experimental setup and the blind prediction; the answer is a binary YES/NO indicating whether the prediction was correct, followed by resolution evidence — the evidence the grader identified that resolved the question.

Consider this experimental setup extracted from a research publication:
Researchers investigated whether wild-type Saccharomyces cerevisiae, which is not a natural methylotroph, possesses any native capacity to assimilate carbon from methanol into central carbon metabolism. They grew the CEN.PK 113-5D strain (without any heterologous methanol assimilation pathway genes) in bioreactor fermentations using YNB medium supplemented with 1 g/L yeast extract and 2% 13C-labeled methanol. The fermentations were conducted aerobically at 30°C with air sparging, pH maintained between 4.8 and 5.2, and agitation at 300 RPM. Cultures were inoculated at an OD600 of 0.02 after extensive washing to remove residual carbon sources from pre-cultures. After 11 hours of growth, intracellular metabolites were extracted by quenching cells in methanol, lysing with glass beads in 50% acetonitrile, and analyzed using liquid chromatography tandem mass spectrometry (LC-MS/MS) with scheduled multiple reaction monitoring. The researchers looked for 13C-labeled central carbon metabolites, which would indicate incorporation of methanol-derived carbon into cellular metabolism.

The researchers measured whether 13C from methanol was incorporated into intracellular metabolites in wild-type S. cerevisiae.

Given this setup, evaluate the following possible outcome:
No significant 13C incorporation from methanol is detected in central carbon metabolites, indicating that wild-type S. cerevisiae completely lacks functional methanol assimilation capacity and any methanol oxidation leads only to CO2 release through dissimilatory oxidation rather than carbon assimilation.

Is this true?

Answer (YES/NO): NO